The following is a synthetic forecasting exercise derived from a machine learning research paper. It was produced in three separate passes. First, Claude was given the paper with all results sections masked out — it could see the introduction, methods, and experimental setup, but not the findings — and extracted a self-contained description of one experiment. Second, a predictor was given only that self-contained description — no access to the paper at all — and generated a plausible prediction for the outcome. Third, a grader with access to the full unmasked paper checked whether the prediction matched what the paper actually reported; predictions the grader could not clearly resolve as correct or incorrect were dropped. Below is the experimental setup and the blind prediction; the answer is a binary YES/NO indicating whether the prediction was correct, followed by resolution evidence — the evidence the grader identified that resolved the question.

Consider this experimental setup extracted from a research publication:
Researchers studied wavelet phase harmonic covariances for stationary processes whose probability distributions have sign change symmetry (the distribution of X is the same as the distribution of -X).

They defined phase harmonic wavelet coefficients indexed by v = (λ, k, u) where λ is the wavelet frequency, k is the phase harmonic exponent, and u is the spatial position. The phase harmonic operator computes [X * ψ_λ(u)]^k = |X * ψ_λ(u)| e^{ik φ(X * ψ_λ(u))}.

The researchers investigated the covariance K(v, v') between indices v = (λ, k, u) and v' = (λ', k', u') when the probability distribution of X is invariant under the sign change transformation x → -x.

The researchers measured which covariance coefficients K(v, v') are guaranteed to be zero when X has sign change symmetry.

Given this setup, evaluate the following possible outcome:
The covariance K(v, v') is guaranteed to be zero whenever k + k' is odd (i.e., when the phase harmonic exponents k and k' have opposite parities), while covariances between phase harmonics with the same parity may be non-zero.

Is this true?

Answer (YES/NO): YES